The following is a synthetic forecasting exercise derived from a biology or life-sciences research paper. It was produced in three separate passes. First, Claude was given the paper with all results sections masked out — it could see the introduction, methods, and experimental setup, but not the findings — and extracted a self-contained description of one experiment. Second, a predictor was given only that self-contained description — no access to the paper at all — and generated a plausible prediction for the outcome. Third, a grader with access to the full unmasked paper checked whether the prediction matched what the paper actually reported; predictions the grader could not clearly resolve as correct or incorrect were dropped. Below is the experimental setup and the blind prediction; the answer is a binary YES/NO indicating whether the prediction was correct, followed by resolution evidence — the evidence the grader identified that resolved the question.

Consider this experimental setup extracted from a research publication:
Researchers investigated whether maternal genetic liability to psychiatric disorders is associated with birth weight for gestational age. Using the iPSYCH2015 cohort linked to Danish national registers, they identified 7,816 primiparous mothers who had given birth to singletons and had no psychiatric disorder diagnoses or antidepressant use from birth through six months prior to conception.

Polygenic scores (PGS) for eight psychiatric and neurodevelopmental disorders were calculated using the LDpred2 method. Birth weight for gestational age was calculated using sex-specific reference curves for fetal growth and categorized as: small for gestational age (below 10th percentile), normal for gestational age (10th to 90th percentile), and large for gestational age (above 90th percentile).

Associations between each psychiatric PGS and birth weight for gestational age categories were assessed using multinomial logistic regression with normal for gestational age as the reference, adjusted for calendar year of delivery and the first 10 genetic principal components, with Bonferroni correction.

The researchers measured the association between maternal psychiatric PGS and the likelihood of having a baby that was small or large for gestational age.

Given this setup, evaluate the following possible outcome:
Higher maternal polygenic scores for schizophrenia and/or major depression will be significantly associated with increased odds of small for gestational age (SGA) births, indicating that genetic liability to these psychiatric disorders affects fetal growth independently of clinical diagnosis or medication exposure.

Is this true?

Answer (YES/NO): NO